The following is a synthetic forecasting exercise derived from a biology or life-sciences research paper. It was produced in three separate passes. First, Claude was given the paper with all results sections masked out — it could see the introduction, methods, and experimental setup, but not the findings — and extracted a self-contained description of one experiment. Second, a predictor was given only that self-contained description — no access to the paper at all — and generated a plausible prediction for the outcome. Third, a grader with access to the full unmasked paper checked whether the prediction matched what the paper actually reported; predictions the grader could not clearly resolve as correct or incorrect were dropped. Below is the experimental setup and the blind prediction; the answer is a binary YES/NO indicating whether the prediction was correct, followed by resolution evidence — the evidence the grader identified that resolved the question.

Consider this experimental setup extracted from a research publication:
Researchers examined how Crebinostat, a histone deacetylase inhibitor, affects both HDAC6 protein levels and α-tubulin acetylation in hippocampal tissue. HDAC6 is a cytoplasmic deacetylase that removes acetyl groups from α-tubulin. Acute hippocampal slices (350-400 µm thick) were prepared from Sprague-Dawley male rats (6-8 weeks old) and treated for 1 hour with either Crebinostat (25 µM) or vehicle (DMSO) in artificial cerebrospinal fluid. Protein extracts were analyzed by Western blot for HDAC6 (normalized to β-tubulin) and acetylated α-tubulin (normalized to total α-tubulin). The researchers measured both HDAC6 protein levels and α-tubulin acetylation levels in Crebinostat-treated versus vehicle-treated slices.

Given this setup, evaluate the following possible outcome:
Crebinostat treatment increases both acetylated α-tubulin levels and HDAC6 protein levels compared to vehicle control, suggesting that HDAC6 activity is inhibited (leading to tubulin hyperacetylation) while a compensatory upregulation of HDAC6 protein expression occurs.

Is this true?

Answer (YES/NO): NO